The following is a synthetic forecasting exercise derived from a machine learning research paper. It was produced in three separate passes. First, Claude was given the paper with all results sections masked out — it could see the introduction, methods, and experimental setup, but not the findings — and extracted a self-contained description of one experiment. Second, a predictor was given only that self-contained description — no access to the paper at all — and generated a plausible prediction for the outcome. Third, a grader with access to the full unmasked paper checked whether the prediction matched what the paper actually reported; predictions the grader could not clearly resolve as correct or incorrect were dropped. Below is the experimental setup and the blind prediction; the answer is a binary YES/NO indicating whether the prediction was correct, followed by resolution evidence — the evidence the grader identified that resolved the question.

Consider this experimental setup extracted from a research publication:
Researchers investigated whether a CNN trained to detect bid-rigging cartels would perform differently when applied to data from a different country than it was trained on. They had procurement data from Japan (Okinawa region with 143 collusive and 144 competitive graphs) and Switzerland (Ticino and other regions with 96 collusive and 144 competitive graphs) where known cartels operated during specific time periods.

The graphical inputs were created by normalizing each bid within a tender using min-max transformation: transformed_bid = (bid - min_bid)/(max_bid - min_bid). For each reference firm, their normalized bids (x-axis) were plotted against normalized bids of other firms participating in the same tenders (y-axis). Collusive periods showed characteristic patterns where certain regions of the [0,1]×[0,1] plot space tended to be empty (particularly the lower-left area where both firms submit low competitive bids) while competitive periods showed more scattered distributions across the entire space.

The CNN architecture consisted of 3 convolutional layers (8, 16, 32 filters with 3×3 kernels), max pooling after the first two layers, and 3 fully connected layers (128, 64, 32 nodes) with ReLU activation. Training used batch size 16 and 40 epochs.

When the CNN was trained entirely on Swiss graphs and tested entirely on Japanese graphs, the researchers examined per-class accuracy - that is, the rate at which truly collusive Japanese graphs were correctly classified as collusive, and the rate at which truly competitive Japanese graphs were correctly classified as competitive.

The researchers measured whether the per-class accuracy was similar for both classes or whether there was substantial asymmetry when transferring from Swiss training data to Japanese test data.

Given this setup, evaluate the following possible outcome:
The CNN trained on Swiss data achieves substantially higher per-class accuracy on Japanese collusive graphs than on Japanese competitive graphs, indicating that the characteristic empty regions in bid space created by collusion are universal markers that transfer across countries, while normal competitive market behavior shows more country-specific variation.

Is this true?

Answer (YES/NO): NO